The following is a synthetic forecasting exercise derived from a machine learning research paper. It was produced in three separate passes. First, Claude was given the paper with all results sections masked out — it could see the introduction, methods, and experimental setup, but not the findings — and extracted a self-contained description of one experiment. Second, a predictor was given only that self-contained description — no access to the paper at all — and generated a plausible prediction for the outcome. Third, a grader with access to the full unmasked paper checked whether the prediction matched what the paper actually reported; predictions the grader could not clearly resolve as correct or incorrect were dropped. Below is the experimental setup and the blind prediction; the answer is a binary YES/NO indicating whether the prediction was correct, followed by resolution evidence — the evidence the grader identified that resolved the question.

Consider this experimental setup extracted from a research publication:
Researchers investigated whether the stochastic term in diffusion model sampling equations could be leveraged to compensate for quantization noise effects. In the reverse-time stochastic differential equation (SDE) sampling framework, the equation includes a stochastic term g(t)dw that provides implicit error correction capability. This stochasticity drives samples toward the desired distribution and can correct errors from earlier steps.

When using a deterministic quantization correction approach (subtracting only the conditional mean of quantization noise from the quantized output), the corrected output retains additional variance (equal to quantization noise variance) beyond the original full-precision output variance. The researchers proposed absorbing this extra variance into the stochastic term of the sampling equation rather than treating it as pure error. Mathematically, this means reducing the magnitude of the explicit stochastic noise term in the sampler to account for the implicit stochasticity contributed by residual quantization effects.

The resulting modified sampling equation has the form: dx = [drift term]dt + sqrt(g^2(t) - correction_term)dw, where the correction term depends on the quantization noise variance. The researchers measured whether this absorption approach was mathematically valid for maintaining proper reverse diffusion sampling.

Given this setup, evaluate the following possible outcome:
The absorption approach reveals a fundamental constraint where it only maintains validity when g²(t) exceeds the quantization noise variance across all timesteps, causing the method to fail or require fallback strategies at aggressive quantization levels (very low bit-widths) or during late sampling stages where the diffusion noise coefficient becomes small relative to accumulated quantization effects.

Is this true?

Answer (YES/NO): NO